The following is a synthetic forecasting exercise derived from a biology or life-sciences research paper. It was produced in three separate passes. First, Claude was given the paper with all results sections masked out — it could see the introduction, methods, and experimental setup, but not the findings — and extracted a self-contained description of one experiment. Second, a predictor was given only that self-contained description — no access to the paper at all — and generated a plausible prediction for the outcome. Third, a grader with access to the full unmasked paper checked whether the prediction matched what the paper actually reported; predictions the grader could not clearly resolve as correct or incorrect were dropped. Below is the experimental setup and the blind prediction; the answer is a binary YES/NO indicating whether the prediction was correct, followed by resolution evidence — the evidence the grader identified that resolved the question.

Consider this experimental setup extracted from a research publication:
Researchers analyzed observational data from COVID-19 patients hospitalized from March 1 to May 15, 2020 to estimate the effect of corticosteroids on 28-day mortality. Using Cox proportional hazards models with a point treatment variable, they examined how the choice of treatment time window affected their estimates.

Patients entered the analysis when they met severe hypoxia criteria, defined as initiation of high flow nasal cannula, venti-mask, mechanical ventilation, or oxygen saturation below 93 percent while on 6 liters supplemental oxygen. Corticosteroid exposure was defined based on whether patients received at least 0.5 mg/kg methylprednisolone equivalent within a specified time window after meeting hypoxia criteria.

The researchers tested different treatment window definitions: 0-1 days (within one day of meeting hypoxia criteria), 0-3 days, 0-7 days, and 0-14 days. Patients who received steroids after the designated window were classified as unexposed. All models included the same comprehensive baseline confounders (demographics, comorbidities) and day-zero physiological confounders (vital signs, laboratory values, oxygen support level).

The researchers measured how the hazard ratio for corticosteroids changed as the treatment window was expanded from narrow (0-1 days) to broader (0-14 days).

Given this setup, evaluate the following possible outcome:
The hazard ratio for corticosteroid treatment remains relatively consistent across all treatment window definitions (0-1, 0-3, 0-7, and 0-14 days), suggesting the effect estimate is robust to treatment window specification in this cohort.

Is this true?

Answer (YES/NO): NO